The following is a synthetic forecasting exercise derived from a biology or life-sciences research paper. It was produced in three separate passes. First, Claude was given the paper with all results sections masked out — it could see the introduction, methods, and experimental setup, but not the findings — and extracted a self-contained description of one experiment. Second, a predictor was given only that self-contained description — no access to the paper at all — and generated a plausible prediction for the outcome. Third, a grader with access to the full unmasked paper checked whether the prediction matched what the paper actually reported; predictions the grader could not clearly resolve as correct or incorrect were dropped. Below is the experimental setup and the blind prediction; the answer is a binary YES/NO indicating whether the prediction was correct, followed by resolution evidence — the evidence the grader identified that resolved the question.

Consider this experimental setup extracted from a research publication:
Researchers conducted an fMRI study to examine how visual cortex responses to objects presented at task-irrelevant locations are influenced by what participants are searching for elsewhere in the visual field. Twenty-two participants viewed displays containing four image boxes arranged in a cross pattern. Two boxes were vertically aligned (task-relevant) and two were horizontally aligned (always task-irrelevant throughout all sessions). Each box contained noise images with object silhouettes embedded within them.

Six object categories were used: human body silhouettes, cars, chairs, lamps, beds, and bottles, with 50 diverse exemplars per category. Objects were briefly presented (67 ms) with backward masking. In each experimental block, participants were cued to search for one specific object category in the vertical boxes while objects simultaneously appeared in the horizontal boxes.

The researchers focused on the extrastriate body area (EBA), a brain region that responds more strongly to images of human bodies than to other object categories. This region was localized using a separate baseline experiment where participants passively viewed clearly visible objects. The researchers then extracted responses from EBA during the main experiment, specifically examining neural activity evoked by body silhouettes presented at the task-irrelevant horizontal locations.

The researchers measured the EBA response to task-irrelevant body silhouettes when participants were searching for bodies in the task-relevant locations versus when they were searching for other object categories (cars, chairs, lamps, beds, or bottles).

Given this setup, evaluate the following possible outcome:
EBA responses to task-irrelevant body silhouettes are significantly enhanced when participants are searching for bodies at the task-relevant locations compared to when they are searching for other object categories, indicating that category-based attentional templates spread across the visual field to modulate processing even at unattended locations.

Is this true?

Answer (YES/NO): YES